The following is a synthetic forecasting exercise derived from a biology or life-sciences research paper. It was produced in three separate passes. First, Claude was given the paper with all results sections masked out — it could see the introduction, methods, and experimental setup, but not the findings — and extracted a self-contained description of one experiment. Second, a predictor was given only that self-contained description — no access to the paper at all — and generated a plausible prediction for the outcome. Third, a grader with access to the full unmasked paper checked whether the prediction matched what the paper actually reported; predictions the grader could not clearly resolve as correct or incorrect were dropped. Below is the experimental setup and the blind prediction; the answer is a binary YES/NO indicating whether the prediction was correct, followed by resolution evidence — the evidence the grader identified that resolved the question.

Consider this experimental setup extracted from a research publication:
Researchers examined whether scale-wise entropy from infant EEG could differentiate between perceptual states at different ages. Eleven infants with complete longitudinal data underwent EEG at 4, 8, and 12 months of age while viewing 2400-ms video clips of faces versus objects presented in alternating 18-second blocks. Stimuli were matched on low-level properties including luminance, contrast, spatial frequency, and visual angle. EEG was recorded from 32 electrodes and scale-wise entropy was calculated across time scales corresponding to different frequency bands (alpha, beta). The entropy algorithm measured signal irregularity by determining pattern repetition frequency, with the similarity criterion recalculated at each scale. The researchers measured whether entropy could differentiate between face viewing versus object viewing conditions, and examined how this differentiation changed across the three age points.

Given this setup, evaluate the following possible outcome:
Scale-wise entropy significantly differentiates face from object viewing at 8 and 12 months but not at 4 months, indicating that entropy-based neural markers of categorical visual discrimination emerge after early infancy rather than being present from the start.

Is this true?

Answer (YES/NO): NO